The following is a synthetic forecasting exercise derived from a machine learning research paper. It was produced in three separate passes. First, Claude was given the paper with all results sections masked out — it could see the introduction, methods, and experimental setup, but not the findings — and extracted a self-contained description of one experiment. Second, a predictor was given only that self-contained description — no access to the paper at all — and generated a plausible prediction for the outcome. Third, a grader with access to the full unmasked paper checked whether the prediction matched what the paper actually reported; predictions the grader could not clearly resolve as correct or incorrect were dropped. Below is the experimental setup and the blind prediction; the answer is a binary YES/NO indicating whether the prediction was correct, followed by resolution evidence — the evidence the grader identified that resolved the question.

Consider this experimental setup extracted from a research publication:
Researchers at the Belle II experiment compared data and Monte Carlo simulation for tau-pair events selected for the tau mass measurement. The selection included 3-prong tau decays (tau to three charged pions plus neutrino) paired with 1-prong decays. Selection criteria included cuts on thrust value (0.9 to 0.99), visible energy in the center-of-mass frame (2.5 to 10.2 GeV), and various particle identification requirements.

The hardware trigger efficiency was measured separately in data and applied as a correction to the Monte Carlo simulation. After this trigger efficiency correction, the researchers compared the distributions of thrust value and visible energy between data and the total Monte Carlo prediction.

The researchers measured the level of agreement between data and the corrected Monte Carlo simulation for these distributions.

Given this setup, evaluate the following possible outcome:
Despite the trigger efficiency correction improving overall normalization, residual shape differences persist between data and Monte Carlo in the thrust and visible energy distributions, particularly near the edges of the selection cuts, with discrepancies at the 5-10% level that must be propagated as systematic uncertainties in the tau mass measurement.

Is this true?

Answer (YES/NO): NO